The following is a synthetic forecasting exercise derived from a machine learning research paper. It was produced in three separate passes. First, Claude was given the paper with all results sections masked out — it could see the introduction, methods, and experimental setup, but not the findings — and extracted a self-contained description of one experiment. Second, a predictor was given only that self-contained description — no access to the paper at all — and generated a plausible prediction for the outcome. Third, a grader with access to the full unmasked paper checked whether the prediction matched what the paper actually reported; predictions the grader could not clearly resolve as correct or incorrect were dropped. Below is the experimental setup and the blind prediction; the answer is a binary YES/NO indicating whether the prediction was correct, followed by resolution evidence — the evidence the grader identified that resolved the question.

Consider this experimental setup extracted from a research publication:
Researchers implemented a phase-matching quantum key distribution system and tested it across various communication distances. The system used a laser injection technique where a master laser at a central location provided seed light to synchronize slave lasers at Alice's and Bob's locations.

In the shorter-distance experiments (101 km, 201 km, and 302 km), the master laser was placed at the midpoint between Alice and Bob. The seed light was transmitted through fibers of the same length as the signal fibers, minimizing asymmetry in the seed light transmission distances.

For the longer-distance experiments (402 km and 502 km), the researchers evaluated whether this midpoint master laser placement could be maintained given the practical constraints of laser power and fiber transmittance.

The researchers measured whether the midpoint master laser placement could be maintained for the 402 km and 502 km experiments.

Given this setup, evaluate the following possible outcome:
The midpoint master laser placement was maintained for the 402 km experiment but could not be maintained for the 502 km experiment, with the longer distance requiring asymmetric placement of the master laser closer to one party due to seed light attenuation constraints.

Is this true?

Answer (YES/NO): NO